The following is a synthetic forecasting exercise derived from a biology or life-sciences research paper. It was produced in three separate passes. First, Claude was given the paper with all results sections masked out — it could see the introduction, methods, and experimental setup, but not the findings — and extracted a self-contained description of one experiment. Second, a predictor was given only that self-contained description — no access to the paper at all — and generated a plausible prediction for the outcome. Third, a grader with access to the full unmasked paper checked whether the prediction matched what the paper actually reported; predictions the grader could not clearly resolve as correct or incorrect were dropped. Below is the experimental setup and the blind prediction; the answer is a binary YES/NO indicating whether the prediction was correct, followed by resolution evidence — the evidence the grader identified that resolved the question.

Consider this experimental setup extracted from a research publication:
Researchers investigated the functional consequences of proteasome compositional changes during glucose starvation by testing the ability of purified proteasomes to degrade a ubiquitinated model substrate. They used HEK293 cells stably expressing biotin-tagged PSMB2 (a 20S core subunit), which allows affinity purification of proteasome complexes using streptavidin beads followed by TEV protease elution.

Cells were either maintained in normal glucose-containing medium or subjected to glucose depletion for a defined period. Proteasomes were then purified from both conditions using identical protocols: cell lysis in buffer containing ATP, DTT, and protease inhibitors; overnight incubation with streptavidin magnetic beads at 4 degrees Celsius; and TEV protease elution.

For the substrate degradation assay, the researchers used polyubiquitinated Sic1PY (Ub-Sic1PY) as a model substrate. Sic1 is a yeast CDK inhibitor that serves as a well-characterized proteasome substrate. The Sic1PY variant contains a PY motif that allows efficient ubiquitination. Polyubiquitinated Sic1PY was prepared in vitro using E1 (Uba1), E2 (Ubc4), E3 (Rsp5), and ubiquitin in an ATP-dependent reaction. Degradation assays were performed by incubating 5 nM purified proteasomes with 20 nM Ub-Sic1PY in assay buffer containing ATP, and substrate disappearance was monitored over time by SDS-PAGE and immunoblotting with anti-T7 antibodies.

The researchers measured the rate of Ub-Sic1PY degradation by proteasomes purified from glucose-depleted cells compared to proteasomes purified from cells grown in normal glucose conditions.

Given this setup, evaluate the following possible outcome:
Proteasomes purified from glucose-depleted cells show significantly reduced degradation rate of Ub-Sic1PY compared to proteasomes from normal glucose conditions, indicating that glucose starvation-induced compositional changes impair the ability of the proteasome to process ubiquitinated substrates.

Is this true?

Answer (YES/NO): YES